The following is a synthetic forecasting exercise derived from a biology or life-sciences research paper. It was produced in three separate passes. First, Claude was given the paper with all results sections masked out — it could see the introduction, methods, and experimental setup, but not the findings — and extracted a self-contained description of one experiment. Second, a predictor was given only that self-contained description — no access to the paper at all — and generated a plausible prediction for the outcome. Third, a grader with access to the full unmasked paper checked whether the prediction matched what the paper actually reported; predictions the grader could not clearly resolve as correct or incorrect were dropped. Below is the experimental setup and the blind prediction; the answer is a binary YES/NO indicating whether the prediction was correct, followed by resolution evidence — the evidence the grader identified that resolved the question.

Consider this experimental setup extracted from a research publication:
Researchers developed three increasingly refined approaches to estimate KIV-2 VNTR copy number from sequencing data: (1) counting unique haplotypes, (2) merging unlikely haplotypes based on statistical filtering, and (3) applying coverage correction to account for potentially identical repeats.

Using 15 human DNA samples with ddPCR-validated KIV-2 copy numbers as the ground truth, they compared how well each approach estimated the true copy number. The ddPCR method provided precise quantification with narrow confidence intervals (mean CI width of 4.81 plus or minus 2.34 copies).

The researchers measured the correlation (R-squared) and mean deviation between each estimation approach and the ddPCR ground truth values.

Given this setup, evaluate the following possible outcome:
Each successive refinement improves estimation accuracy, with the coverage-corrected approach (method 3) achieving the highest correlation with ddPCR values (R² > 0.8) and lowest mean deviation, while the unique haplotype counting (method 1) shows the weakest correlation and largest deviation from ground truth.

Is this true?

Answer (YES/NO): YES